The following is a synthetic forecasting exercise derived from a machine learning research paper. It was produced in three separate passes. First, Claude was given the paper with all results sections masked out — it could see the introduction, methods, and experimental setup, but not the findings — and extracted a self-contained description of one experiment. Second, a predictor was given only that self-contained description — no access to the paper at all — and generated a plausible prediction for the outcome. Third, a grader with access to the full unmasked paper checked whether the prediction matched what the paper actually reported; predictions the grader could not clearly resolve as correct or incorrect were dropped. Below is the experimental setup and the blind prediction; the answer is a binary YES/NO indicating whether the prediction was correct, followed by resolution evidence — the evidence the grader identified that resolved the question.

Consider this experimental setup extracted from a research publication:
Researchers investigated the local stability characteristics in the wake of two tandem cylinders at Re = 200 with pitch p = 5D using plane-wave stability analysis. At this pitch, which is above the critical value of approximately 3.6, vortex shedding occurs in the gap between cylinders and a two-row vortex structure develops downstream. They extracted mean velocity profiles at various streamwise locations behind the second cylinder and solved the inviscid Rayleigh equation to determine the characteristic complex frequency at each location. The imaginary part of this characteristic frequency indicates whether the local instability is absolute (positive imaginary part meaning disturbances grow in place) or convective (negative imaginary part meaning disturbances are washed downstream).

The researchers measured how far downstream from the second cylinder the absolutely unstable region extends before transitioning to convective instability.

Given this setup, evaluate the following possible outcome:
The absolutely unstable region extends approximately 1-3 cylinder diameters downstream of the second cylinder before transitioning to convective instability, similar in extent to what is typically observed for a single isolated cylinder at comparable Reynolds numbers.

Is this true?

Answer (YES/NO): YES